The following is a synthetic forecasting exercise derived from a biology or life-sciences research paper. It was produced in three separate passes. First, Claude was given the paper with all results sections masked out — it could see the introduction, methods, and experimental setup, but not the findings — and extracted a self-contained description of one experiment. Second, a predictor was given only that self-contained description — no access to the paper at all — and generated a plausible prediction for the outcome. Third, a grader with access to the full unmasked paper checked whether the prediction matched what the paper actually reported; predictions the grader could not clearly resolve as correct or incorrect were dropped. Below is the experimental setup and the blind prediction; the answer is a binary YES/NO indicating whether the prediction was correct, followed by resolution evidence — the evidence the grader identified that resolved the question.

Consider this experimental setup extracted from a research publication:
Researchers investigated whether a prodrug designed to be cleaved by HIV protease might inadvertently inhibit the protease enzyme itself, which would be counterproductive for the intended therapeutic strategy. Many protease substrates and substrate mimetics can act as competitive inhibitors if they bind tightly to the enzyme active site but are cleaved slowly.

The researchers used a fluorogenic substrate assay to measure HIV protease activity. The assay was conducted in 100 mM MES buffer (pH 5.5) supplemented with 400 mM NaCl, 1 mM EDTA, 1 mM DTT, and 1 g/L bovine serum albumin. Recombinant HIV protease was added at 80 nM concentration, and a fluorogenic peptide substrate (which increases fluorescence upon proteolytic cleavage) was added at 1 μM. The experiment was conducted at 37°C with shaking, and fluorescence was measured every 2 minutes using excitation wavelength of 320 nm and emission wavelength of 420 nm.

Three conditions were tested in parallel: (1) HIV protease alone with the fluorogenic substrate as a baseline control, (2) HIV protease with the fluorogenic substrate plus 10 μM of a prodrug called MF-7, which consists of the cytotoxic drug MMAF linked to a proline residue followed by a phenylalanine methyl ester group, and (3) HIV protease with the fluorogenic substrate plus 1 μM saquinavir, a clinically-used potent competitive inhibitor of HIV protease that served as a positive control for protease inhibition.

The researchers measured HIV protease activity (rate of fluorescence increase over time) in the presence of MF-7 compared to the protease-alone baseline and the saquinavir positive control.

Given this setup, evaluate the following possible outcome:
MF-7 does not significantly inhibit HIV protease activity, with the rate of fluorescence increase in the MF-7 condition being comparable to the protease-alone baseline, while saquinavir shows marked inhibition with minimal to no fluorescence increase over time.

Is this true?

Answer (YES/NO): NO